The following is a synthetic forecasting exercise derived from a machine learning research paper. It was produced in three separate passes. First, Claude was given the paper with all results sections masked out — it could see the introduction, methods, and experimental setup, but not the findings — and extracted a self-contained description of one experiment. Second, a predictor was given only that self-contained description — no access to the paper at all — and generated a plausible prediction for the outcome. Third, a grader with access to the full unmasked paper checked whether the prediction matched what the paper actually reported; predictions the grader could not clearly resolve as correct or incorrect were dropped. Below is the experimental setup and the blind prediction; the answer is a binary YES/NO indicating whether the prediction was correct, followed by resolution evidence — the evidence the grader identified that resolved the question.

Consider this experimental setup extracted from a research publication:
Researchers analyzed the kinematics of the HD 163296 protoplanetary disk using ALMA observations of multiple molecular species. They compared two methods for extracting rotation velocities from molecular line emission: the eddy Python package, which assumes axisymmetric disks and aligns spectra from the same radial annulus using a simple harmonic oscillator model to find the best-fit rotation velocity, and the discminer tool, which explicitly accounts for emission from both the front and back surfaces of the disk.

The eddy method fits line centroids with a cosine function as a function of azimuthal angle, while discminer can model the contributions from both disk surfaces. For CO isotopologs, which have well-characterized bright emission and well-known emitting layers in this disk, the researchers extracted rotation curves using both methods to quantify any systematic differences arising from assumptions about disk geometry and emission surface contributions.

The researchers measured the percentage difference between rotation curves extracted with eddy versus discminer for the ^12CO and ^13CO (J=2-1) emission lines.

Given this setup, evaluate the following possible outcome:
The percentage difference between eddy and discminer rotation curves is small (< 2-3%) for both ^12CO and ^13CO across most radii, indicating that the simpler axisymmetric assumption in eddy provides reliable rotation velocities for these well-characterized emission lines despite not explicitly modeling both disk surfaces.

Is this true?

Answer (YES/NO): NO